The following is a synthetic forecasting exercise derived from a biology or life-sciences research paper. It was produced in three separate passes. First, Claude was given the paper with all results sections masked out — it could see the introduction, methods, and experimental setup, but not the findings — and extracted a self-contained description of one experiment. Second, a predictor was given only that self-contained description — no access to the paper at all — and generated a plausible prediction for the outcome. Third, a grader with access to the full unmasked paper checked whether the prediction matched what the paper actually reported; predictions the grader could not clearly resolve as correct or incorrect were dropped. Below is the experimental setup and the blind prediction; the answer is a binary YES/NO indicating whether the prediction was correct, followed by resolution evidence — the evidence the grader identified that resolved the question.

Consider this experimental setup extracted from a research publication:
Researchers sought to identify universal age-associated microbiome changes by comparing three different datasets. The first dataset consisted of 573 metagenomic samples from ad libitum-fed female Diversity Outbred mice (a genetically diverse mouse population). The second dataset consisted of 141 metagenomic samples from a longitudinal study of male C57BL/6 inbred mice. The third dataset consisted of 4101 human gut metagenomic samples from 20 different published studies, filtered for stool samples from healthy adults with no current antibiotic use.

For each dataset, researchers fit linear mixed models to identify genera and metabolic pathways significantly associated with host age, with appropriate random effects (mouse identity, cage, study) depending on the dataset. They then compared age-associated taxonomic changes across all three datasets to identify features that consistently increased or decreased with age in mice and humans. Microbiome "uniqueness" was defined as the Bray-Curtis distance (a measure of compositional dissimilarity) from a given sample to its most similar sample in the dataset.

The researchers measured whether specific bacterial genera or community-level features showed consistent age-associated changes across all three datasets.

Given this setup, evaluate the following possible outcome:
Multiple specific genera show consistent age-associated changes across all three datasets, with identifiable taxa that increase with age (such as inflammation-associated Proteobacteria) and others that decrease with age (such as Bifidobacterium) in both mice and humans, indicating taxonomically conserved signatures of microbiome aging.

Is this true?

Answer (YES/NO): NO